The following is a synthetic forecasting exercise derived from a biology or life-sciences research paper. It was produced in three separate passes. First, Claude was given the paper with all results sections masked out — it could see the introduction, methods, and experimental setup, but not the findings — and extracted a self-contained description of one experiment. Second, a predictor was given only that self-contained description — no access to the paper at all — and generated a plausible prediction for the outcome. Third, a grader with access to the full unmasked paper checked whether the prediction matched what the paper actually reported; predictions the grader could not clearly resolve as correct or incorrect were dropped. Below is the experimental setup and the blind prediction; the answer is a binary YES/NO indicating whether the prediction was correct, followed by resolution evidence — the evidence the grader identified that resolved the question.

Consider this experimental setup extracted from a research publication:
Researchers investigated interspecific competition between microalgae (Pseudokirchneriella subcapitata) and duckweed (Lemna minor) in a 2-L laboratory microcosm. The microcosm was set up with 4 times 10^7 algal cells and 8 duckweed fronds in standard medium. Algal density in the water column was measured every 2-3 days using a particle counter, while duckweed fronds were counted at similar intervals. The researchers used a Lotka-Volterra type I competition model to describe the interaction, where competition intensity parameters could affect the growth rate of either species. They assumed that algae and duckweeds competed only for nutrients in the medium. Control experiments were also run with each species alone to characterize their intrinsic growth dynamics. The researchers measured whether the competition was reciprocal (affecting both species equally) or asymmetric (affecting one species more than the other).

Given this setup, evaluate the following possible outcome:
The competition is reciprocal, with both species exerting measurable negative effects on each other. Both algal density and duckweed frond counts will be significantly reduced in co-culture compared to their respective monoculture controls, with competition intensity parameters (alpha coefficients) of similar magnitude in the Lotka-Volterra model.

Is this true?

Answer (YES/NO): NO